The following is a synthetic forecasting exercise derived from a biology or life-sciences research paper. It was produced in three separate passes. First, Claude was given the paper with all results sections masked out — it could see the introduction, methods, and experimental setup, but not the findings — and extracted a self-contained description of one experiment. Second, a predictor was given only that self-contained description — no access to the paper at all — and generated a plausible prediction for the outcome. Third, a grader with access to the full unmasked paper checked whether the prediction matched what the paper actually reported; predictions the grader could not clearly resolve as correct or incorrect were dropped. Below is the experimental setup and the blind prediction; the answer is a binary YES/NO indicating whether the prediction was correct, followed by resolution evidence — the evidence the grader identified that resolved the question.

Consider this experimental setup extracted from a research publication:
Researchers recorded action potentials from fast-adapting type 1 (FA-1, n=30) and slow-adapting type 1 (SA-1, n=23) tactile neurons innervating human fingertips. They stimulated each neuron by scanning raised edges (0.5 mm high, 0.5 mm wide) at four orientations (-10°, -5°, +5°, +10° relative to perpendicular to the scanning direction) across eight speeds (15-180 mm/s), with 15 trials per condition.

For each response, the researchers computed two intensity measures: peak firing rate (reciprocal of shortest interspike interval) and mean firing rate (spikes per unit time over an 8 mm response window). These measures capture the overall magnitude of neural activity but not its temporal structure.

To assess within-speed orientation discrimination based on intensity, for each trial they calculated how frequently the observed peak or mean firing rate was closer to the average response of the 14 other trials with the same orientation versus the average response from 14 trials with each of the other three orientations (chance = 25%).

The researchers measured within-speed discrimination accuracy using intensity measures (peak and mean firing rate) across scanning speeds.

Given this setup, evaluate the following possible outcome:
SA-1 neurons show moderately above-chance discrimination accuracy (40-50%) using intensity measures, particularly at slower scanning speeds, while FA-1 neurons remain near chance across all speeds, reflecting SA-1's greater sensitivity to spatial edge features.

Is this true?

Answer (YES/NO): NO